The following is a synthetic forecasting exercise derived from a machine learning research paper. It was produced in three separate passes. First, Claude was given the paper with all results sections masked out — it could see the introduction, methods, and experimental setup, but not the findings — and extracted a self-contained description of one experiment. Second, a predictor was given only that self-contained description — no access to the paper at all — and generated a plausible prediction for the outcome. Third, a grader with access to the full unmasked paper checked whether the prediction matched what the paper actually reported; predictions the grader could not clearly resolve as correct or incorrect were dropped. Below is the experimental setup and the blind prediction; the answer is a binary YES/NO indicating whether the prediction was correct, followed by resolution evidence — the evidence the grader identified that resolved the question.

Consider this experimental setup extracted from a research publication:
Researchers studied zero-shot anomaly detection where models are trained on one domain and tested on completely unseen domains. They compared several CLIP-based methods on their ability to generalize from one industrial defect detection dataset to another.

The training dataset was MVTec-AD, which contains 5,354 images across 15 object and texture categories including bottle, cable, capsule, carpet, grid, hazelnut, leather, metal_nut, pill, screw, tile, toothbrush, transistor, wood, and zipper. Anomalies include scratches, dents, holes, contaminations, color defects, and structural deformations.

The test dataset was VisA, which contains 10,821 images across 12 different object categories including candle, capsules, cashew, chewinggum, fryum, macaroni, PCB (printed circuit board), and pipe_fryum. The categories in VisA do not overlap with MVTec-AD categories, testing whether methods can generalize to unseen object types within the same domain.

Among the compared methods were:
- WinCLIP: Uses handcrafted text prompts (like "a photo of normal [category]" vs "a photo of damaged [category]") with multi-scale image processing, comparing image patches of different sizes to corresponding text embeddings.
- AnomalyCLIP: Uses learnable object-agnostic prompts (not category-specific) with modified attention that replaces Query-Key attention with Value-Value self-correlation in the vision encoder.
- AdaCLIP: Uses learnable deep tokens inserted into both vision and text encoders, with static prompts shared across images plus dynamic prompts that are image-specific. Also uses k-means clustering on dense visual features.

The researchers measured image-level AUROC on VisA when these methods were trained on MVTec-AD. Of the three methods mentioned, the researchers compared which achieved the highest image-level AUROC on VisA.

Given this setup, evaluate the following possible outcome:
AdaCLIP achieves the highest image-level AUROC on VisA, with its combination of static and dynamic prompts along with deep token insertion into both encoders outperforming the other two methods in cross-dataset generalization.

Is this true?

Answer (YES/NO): NO